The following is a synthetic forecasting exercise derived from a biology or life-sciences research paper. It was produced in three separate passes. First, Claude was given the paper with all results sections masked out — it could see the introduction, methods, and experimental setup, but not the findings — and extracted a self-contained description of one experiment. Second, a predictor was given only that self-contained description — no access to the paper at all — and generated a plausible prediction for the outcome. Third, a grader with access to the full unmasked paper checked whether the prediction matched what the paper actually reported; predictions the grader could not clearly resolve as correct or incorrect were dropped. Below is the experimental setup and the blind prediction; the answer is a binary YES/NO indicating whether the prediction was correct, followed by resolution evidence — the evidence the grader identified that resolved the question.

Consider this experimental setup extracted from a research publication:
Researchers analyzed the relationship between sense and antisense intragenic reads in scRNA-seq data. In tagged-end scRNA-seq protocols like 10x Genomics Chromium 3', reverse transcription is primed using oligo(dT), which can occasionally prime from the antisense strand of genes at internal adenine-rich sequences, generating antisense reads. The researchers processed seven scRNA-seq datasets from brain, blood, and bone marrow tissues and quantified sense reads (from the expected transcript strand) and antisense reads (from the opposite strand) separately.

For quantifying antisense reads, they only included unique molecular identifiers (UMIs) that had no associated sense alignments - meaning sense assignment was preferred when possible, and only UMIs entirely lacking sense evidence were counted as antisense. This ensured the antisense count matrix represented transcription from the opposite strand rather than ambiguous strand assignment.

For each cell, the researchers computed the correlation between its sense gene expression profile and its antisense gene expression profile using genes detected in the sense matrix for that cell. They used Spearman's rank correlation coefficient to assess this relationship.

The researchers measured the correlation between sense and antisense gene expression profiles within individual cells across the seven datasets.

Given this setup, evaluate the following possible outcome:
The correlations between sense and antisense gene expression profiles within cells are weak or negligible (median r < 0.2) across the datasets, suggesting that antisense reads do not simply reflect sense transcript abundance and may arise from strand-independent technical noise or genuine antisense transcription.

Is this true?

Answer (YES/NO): NO